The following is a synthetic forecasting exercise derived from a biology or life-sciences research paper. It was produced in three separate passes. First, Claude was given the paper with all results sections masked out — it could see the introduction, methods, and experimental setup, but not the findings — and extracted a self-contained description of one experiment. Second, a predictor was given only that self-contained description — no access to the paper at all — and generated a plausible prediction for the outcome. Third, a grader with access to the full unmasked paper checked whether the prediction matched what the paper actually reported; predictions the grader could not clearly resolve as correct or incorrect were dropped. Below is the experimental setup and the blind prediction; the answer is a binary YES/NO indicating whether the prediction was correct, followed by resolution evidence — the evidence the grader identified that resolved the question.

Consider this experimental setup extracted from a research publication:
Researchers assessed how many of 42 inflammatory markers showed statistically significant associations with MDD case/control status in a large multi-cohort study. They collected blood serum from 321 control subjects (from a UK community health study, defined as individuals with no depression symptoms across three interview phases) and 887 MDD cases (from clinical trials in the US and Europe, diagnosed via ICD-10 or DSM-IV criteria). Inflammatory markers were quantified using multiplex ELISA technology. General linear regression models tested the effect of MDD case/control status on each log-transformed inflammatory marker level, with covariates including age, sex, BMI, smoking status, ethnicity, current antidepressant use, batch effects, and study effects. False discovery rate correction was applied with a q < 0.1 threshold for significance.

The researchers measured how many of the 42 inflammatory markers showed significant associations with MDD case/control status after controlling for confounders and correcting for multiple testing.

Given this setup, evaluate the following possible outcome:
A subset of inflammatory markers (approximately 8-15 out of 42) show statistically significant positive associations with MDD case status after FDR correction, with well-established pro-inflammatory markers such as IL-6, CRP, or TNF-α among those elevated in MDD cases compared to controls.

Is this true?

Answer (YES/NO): NO